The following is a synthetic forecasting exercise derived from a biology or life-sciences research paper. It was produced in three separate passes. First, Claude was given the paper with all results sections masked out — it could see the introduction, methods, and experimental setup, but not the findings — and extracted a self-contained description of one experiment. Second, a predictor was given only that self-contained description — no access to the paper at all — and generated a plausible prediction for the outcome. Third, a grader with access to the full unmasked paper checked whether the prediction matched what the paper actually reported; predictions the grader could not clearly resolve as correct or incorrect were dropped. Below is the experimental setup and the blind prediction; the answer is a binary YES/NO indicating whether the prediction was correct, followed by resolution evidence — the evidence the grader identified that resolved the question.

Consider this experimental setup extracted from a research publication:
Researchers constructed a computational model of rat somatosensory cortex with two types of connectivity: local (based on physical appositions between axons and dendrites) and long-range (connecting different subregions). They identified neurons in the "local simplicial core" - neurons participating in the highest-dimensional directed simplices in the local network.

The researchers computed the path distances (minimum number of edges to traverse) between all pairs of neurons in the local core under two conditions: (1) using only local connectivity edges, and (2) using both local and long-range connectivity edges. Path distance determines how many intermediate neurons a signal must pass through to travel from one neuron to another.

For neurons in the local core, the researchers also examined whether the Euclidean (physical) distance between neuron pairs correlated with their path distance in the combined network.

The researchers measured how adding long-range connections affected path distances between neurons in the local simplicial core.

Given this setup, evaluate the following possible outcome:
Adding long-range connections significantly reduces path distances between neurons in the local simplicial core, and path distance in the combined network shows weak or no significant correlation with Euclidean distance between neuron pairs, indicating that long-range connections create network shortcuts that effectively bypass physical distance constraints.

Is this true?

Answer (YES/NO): YES